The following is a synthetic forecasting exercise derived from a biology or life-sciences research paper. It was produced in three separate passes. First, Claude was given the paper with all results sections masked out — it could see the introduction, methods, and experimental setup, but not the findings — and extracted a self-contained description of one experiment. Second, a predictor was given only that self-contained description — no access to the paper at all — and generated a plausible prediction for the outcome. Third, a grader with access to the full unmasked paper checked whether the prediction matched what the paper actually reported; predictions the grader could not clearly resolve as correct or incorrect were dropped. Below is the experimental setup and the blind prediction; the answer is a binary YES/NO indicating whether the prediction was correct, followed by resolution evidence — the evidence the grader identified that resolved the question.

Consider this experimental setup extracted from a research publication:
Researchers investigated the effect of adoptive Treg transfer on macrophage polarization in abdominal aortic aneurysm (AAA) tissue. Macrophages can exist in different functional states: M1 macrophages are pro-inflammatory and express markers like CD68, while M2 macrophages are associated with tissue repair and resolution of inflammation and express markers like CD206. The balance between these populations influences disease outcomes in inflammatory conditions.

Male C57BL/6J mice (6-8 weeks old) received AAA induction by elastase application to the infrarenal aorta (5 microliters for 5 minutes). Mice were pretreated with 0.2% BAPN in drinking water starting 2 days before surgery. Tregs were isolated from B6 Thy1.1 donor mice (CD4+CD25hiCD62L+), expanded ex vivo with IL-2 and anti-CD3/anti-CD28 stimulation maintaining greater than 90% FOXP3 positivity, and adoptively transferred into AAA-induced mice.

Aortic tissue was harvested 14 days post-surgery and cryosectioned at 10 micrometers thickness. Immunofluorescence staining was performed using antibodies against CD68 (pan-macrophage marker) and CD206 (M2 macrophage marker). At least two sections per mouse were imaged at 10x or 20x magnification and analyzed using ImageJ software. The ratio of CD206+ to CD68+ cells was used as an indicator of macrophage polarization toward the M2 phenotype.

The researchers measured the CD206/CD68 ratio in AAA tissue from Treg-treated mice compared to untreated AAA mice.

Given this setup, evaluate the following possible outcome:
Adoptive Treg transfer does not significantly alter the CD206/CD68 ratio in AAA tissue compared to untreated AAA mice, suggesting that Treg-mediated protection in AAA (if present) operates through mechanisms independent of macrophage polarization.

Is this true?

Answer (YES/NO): NO